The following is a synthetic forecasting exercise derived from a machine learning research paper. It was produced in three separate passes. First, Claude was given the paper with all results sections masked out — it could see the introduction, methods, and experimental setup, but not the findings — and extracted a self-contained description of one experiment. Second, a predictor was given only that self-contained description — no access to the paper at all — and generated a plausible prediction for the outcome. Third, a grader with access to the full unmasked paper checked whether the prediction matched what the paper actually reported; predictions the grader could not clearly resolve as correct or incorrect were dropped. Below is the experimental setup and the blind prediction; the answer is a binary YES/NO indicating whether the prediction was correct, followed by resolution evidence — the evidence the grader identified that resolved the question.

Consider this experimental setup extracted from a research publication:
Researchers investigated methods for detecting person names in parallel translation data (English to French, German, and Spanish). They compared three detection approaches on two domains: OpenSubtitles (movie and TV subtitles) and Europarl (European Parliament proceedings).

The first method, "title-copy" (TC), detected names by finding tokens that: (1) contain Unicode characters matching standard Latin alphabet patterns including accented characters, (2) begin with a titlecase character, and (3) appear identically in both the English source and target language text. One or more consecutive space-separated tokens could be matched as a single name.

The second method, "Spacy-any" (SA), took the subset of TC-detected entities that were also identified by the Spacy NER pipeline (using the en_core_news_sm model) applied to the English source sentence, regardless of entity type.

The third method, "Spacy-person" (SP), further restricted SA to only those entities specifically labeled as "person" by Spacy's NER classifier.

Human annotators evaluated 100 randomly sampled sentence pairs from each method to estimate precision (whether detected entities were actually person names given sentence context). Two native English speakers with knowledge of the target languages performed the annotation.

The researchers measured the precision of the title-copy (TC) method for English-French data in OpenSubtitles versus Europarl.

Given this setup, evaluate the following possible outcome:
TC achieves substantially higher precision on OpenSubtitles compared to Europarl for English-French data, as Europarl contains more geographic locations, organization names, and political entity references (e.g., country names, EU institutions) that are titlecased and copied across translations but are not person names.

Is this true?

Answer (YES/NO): YES